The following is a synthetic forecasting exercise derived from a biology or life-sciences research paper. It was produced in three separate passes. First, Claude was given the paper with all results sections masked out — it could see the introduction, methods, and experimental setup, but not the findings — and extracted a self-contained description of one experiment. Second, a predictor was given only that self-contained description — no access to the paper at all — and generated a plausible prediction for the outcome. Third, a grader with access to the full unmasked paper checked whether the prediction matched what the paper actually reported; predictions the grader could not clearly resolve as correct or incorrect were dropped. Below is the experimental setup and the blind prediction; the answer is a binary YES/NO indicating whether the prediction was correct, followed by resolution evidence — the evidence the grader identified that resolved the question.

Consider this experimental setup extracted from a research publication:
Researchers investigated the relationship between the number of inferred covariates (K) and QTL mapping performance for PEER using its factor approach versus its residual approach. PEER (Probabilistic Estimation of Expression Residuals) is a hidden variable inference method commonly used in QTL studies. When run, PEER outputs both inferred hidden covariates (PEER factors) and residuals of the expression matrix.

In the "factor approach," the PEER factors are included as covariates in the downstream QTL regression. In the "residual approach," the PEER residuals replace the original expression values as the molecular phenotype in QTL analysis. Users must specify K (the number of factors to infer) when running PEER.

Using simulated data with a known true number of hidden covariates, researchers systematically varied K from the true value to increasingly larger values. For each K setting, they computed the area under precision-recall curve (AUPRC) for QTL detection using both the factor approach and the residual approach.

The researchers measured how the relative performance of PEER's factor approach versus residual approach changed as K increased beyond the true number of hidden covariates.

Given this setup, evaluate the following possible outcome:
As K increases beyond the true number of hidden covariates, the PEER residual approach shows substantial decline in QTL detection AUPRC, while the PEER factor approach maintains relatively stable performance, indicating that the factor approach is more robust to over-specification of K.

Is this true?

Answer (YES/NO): NO